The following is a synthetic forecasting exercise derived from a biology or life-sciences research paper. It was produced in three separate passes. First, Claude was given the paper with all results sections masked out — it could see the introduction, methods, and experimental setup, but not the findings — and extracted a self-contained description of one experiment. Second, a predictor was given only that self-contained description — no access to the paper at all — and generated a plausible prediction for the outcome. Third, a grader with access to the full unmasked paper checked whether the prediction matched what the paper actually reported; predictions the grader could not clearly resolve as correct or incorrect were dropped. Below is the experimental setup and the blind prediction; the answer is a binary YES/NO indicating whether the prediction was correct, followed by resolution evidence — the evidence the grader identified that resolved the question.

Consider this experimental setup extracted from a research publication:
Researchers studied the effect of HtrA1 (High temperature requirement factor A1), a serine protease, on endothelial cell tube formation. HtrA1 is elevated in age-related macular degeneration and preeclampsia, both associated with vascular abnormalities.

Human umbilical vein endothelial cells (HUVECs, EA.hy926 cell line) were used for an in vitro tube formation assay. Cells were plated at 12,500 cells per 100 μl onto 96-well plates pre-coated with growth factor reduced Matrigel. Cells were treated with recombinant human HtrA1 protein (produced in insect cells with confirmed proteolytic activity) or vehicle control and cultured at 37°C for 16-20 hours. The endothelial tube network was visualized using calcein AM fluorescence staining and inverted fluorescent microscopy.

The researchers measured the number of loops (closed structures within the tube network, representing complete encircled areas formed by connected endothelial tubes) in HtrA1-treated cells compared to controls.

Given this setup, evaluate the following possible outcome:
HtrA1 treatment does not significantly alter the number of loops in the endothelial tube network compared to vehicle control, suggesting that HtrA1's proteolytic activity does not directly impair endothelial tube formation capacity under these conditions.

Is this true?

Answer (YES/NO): NO